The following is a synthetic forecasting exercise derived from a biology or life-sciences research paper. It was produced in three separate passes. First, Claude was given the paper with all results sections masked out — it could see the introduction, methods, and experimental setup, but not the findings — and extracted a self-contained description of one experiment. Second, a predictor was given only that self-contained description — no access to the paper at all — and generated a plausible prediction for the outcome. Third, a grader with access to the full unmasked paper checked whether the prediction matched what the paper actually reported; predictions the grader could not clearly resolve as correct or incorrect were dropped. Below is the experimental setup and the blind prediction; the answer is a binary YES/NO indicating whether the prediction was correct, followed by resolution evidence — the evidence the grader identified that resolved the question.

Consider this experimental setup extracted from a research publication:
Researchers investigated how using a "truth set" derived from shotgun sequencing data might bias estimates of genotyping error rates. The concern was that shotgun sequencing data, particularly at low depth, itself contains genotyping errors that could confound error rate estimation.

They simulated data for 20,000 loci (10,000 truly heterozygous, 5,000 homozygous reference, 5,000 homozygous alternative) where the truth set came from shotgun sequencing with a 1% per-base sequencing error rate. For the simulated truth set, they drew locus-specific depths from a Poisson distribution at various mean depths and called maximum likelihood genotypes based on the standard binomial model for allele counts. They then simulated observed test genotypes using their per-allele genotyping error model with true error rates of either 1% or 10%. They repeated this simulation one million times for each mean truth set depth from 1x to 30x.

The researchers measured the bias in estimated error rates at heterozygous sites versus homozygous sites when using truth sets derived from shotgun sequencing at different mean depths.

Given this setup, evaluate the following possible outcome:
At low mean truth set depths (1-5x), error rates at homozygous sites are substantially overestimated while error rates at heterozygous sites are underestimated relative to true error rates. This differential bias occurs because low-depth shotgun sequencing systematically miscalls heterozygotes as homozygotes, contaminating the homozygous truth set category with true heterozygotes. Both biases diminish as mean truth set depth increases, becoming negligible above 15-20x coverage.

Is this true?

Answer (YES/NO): NO